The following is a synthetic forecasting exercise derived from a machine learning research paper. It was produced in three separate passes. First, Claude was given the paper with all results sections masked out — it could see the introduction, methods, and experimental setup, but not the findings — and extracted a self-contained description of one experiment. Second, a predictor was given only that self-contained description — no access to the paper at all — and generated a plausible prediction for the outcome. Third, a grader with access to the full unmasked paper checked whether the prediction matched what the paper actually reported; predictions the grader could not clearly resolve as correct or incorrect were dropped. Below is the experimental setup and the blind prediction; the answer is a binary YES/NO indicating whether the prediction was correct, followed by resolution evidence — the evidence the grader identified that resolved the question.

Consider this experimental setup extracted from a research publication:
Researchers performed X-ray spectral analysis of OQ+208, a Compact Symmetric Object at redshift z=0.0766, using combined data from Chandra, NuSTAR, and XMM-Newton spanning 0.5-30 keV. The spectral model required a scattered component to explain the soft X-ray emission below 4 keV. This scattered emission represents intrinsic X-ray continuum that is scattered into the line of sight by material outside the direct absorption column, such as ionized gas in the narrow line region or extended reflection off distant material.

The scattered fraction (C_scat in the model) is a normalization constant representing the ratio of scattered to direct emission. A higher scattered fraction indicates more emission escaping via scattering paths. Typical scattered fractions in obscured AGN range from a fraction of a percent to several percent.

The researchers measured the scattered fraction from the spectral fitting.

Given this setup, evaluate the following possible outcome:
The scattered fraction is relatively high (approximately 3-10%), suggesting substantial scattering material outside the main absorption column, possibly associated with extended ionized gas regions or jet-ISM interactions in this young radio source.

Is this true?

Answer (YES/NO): NO